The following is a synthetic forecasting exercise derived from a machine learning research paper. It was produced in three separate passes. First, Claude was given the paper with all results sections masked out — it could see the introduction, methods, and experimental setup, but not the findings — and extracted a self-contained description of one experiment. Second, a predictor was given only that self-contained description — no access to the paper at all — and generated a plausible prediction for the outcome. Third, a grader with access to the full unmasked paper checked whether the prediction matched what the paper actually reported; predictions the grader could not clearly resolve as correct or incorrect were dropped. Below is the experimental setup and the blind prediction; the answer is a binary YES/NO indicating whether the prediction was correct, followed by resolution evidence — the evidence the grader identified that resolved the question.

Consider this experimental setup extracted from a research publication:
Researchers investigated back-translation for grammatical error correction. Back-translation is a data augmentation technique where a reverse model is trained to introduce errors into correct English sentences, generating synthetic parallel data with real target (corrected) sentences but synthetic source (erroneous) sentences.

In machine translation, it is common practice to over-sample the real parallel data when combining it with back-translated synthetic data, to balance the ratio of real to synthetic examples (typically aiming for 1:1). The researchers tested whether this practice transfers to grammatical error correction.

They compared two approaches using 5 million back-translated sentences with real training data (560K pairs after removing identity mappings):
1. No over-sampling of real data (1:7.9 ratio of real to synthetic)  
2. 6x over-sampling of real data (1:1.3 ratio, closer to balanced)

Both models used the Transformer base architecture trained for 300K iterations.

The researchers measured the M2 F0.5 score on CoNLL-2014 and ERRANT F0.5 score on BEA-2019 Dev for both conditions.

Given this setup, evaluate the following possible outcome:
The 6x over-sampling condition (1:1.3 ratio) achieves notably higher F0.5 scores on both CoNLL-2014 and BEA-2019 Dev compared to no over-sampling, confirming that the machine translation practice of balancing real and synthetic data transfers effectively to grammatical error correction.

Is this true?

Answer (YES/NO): NO